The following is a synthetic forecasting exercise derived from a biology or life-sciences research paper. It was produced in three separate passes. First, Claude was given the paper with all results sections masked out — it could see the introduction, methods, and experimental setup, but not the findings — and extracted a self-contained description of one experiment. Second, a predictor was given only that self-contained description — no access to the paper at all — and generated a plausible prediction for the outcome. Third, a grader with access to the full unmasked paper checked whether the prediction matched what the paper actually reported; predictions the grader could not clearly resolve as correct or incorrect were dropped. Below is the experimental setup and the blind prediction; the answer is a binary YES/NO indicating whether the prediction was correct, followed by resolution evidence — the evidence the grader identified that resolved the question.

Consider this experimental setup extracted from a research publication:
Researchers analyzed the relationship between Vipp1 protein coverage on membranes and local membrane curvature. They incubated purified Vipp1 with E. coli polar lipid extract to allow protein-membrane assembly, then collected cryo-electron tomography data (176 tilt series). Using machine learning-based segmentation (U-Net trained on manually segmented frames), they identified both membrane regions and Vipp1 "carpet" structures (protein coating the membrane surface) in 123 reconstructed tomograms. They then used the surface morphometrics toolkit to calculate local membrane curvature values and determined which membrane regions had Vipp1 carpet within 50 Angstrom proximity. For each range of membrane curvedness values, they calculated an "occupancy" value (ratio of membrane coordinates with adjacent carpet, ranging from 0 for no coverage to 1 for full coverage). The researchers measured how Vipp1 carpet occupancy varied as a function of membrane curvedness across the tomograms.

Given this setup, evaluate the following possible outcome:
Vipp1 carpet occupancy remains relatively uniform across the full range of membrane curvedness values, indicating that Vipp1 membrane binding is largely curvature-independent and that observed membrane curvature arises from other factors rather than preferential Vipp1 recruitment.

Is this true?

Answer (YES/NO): NO